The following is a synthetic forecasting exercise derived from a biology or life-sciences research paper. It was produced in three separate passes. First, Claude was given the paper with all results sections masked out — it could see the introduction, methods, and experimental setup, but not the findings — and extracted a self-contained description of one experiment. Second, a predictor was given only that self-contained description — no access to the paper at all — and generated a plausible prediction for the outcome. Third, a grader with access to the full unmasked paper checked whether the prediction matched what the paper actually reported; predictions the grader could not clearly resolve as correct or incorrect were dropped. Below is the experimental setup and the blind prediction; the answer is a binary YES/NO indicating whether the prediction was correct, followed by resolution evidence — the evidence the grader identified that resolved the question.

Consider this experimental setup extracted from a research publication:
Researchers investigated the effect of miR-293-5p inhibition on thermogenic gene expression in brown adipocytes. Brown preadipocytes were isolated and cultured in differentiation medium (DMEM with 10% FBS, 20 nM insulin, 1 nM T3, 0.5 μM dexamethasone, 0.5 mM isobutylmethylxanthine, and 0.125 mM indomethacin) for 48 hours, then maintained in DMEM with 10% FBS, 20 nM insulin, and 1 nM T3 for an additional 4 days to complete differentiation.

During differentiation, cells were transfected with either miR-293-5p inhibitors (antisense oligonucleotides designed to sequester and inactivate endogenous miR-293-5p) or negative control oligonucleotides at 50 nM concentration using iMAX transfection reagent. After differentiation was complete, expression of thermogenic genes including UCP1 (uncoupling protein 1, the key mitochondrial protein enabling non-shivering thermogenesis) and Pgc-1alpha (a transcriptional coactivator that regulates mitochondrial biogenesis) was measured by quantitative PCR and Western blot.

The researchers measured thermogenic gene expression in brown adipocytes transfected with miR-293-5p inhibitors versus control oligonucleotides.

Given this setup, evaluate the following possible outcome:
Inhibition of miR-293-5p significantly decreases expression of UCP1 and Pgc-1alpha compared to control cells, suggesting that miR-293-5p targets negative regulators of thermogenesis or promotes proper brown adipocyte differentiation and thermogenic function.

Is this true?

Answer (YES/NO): YES